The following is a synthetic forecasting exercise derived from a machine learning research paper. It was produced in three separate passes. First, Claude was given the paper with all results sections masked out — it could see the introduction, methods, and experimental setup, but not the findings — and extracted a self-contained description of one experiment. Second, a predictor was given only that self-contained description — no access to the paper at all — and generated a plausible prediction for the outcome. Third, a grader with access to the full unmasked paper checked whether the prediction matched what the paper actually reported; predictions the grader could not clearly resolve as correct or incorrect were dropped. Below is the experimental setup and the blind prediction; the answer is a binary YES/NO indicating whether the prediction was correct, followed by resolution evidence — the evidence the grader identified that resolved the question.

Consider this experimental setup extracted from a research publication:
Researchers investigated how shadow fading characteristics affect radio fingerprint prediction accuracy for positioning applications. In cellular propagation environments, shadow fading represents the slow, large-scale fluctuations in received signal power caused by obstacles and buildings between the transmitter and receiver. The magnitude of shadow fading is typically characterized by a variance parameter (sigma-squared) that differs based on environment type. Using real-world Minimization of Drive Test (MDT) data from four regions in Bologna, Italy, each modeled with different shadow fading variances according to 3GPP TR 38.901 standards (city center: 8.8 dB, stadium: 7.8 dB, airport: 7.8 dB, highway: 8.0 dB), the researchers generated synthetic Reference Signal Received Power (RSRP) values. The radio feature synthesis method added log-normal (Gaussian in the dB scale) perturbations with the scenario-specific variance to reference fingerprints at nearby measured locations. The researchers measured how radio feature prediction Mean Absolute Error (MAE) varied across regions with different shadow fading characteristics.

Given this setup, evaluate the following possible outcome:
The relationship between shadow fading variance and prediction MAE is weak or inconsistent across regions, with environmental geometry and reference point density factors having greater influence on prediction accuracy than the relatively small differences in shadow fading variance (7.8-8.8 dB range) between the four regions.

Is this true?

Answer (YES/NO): YES